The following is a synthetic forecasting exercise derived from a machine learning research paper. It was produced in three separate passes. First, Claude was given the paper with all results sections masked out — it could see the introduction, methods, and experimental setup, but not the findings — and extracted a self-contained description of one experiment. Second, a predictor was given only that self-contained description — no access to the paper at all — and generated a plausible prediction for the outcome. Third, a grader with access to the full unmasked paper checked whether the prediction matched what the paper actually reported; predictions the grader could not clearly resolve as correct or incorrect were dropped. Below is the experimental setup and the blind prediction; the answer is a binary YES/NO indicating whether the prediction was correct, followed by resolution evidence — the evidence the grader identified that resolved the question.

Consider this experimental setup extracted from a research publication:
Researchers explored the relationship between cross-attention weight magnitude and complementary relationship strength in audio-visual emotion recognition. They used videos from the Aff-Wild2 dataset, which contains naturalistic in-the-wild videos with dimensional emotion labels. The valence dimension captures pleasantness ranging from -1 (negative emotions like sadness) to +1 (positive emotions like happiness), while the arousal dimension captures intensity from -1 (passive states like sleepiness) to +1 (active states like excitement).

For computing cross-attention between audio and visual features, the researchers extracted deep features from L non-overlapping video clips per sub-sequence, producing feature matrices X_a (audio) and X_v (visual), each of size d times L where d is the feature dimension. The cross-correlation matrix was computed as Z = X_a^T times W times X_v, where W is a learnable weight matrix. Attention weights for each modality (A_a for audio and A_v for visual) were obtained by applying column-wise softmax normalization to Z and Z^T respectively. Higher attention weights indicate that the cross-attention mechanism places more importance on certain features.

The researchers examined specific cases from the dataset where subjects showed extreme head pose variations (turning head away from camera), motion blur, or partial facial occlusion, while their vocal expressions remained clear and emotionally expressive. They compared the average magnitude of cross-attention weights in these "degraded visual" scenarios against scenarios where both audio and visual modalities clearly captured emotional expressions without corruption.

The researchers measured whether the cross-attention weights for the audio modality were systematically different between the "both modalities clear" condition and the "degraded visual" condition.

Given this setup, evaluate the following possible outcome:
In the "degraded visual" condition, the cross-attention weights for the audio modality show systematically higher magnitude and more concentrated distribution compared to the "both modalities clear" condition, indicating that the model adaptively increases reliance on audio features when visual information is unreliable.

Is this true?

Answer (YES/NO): NO